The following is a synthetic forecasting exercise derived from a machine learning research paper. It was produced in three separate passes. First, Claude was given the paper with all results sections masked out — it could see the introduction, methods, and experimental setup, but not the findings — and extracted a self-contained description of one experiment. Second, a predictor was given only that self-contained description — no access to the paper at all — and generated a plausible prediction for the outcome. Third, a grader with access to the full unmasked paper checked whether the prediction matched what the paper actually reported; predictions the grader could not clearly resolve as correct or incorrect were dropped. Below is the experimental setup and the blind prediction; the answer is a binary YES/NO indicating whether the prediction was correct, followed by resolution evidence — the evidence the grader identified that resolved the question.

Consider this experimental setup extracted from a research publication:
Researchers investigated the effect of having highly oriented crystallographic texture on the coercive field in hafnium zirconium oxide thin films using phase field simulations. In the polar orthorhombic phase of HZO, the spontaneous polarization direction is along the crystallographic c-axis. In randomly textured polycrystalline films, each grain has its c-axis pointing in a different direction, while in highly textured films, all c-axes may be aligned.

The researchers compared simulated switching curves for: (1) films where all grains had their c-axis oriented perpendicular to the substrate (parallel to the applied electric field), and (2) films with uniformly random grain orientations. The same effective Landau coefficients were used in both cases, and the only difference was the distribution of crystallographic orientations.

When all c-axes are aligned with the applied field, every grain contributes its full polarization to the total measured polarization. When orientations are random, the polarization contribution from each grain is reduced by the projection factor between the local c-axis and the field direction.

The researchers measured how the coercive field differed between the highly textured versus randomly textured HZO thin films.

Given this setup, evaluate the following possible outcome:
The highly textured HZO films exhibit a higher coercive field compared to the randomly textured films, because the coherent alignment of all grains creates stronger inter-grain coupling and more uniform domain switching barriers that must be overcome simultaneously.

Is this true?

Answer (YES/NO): NO